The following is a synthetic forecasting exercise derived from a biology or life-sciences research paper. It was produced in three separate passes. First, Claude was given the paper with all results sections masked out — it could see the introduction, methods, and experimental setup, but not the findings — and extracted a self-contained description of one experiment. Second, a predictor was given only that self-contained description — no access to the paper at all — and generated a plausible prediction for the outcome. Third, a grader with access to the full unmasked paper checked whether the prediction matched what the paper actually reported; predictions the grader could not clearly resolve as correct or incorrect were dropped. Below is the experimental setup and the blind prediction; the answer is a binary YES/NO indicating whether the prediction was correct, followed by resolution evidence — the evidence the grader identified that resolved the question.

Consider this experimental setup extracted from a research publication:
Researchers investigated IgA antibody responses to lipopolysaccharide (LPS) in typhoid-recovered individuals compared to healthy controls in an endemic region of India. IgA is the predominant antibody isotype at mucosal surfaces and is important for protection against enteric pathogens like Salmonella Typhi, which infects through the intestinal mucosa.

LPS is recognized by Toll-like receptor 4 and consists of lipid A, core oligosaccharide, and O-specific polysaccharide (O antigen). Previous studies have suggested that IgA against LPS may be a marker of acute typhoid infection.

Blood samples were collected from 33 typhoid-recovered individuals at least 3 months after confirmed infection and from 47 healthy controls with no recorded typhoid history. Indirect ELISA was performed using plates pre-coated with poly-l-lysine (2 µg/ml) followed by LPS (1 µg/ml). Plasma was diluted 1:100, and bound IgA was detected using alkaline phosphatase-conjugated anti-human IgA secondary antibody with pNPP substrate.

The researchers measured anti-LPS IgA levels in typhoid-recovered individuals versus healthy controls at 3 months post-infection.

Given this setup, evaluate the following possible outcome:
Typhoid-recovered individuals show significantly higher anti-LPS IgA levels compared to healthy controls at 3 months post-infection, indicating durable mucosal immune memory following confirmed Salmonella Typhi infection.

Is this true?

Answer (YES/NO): YES